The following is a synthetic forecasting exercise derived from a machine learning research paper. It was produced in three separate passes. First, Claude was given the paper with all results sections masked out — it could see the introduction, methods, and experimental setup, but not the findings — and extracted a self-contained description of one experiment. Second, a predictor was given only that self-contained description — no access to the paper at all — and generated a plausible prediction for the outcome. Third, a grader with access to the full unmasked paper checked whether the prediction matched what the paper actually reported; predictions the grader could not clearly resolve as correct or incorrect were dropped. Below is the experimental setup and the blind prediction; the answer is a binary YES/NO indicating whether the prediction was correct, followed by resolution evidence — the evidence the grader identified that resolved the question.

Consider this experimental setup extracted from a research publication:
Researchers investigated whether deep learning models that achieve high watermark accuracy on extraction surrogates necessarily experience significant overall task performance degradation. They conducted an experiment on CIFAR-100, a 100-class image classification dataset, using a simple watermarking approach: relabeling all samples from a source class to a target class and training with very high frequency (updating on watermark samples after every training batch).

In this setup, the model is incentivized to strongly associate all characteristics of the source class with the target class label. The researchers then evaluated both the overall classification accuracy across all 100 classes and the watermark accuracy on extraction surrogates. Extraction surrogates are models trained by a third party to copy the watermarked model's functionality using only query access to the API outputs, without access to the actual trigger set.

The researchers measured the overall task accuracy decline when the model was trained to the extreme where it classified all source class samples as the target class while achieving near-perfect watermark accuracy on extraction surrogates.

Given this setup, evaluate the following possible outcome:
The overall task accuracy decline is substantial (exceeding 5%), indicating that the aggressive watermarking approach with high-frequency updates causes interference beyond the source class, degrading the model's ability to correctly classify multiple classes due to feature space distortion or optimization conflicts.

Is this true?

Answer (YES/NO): NO